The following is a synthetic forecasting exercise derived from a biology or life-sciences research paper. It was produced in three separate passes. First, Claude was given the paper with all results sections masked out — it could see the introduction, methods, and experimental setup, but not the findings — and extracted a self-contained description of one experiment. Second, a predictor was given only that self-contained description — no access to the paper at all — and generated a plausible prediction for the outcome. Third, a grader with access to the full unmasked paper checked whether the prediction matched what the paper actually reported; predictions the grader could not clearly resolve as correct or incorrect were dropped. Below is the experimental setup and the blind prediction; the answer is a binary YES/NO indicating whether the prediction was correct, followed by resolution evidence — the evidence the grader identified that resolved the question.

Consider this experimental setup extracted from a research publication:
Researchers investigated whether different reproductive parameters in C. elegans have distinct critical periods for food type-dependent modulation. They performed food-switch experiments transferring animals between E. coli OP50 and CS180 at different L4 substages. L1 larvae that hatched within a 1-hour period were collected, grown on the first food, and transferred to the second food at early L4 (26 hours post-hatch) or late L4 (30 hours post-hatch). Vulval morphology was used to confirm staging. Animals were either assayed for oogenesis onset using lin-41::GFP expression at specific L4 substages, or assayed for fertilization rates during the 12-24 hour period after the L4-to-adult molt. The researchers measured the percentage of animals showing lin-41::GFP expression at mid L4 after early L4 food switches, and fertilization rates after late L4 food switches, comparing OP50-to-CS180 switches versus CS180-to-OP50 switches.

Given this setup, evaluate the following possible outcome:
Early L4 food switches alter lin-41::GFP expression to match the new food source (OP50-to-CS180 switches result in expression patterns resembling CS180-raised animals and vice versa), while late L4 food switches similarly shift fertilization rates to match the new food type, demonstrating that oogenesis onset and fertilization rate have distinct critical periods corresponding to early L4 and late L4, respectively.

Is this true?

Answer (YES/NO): NO